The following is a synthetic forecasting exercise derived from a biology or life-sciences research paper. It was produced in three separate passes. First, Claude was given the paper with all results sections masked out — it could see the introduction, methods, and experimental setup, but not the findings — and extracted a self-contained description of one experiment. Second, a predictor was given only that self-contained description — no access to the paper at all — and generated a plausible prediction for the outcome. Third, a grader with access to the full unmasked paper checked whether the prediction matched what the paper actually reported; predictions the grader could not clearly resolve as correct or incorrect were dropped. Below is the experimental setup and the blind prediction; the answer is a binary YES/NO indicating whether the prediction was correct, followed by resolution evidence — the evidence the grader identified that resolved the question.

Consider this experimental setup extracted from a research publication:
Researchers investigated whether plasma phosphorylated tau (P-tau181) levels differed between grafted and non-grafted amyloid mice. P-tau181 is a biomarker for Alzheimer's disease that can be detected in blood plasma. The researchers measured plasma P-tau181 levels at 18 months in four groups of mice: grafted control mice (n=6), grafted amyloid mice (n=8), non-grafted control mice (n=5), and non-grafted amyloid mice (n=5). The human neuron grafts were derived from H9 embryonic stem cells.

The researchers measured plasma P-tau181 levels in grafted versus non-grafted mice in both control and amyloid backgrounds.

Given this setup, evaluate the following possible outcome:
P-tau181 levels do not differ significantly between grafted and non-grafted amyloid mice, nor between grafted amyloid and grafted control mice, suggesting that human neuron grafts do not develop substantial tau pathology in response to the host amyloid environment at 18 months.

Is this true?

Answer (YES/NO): NO